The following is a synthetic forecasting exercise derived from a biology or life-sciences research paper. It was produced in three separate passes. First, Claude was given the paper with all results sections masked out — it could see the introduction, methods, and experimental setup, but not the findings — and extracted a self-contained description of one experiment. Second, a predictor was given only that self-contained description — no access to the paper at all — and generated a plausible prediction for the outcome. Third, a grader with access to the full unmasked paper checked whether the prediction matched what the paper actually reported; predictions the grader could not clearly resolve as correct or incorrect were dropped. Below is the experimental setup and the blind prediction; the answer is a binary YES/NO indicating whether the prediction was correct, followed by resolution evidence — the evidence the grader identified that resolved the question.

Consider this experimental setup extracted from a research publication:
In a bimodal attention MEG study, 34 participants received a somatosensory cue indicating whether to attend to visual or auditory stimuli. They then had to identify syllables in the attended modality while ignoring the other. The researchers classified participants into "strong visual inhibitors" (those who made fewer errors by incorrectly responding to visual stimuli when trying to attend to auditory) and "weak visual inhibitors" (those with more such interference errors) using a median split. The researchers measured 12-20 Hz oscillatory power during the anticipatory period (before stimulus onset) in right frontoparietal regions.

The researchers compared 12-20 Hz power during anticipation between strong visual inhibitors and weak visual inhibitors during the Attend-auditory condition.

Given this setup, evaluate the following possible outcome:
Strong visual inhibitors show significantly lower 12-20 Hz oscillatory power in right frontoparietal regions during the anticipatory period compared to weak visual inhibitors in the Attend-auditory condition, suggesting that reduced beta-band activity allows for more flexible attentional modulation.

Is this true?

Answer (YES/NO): NO